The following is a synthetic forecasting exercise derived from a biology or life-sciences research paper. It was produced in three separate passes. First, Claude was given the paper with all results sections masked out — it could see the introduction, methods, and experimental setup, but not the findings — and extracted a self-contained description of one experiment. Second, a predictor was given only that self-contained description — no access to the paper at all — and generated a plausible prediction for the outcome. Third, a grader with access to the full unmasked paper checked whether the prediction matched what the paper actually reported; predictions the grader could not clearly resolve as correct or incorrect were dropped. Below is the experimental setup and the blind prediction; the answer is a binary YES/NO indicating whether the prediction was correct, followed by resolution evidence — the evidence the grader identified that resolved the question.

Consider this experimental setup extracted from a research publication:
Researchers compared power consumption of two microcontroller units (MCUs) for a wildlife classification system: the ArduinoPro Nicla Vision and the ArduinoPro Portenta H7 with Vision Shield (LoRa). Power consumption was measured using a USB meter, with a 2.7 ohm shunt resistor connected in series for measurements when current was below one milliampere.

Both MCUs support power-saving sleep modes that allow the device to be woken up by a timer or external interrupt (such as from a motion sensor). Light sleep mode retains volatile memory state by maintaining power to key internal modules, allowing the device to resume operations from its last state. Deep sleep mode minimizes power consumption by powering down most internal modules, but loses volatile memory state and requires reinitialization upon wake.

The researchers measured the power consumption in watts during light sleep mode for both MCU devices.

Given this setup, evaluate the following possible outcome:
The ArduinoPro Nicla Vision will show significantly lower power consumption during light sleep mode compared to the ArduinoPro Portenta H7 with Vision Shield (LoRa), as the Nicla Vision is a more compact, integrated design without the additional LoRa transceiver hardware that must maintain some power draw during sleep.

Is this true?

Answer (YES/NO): YES